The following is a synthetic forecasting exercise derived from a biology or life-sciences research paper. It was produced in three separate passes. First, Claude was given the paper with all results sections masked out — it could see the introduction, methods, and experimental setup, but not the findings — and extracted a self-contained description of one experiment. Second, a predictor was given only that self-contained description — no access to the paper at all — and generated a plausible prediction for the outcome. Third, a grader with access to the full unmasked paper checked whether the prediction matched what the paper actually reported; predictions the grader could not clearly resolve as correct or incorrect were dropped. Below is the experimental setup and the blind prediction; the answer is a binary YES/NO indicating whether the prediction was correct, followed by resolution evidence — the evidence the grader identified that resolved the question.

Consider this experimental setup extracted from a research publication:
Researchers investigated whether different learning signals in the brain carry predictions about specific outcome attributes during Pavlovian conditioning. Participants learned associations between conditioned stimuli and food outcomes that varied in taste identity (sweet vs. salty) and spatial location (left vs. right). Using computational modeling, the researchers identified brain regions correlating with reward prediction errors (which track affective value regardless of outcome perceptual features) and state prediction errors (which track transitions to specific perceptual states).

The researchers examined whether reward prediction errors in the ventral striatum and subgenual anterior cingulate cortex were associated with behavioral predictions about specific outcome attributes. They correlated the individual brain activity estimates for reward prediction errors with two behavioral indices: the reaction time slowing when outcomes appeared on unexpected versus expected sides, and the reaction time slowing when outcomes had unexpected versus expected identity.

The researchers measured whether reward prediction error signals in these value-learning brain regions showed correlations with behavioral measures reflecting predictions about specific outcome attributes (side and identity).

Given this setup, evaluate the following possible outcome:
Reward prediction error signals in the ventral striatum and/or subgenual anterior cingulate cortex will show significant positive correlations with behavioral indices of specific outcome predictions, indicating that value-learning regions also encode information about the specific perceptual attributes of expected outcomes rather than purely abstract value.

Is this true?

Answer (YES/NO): NO